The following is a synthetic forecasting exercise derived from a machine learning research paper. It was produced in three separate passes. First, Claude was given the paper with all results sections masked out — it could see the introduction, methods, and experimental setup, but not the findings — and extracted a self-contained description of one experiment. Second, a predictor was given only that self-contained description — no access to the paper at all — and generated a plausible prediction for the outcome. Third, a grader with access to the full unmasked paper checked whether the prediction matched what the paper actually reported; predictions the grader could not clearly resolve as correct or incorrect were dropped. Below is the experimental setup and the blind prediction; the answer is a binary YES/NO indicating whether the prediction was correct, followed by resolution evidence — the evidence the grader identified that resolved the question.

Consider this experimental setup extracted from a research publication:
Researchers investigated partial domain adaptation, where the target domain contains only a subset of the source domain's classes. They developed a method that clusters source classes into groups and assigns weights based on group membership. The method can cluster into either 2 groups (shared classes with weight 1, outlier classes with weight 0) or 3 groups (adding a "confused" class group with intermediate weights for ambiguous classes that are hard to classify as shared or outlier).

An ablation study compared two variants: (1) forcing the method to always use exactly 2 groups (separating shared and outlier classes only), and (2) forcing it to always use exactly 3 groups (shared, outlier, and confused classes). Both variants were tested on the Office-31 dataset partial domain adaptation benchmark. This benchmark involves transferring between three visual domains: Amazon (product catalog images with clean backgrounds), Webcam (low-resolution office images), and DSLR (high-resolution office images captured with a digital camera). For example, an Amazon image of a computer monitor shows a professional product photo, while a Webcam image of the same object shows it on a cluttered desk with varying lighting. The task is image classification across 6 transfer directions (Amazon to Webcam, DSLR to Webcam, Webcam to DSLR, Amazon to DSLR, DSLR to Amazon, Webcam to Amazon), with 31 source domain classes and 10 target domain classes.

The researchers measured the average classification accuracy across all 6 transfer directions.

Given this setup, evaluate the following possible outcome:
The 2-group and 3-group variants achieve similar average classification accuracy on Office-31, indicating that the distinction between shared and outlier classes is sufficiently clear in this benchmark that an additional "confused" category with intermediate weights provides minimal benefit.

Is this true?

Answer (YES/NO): NO